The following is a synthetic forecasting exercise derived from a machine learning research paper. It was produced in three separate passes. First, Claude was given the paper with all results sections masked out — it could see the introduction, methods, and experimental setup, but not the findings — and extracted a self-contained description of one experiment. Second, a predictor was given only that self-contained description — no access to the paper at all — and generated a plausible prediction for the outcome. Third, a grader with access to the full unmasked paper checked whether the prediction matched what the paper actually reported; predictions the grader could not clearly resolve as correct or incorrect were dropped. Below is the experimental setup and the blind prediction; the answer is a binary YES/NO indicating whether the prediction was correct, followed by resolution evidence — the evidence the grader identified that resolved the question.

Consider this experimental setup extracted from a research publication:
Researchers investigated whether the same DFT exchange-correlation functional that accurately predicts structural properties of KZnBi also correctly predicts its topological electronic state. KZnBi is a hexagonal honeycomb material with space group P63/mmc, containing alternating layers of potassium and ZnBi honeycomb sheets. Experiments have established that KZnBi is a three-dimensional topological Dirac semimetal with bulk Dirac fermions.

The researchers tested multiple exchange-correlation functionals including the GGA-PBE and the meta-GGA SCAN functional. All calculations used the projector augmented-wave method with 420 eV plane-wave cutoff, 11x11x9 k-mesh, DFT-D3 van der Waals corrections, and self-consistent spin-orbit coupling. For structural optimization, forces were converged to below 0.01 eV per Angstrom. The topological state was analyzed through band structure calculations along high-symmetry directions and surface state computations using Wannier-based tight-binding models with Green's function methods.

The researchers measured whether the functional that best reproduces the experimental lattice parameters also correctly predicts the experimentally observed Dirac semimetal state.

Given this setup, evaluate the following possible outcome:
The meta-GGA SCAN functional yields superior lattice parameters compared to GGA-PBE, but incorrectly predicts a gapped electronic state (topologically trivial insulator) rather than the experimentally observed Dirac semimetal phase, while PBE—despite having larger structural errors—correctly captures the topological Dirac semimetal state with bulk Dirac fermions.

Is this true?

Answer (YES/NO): NO